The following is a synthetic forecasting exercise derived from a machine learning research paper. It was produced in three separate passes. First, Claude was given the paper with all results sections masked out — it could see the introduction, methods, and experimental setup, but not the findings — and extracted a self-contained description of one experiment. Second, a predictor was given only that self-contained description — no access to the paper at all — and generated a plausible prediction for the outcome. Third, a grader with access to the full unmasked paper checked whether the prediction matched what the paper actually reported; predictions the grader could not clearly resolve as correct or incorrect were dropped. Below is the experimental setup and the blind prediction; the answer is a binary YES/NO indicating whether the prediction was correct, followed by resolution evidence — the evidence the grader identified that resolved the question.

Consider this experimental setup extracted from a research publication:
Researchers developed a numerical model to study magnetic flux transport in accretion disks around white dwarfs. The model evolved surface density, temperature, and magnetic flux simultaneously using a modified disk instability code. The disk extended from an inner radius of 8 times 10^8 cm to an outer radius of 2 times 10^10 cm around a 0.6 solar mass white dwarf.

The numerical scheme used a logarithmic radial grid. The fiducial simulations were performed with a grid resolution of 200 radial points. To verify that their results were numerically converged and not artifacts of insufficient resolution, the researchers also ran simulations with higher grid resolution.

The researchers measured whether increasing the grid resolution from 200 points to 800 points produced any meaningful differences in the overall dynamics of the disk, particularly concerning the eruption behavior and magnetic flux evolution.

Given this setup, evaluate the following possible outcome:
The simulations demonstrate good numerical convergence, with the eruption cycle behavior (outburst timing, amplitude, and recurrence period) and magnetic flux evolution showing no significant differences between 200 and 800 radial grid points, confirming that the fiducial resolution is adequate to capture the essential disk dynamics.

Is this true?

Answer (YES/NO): YES